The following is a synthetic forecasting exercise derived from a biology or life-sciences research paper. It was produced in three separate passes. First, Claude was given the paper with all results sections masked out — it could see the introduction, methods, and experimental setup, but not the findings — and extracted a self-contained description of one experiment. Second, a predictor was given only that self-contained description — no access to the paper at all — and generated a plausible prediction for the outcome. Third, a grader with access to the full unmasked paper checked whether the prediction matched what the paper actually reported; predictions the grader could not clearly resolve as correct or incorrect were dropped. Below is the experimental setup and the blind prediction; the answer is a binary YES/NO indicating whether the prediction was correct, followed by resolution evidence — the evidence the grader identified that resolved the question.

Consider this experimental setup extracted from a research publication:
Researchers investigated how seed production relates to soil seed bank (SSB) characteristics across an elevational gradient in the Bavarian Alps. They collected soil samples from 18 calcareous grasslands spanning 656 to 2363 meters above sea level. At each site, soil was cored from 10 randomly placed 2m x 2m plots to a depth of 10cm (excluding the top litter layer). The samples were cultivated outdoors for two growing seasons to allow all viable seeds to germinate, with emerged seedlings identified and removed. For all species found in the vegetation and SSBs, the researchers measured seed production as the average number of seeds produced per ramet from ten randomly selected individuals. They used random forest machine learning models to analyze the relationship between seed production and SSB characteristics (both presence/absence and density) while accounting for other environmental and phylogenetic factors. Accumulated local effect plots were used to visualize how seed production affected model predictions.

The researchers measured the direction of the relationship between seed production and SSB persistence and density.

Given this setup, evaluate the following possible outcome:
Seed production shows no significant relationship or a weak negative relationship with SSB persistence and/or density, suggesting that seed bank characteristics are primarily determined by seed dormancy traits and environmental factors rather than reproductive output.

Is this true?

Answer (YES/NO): NO